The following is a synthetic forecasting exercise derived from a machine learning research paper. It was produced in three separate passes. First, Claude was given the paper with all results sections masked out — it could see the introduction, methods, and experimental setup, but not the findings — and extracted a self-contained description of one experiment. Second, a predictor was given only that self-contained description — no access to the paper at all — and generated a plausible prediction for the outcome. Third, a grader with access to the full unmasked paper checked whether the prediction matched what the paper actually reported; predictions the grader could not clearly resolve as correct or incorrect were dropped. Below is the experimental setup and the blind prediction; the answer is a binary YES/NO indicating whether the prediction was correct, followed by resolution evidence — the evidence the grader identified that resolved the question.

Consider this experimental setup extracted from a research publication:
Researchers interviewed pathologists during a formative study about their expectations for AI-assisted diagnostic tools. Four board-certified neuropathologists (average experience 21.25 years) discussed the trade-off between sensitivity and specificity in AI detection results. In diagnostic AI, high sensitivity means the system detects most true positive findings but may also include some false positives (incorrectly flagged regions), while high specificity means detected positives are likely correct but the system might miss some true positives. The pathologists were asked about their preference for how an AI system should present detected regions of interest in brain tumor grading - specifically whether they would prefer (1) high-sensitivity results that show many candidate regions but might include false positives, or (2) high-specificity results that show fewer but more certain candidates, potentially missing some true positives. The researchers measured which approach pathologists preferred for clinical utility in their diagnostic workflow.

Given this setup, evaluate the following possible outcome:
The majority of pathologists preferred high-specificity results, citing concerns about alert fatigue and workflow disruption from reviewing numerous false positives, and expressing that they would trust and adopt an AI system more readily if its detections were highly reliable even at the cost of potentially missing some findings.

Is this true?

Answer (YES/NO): NO